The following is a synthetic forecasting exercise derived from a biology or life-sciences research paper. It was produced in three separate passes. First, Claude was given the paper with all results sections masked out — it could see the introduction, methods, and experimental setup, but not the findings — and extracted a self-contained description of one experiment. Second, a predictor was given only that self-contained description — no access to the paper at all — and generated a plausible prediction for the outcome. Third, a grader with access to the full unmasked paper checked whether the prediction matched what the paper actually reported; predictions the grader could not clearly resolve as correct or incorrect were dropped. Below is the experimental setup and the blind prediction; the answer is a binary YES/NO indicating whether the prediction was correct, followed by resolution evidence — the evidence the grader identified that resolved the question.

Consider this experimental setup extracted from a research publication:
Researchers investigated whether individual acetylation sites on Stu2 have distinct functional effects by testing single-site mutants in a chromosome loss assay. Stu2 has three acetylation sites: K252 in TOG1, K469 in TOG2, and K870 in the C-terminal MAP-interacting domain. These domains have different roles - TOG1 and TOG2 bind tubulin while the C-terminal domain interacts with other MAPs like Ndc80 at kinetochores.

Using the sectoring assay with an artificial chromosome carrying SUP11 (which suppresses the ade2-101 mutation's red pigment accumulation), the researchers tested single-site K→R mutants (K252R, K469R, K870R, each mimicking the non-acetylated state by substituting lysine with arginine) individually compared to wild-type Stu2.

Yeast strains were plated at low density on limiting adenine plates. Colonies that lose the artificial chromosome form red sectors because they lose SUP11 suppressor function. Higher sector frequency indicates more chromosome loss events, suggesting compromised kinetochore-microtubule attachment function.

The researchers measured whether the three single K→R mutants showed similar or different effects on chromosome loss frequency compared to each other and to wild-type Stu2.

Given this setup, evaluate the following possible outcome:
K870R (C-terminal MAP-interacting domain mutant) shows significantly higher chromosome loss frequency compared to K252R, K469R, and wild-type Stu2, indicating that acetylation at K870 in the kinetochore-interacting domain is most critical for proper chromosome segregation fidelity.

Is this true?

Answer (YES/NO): NO